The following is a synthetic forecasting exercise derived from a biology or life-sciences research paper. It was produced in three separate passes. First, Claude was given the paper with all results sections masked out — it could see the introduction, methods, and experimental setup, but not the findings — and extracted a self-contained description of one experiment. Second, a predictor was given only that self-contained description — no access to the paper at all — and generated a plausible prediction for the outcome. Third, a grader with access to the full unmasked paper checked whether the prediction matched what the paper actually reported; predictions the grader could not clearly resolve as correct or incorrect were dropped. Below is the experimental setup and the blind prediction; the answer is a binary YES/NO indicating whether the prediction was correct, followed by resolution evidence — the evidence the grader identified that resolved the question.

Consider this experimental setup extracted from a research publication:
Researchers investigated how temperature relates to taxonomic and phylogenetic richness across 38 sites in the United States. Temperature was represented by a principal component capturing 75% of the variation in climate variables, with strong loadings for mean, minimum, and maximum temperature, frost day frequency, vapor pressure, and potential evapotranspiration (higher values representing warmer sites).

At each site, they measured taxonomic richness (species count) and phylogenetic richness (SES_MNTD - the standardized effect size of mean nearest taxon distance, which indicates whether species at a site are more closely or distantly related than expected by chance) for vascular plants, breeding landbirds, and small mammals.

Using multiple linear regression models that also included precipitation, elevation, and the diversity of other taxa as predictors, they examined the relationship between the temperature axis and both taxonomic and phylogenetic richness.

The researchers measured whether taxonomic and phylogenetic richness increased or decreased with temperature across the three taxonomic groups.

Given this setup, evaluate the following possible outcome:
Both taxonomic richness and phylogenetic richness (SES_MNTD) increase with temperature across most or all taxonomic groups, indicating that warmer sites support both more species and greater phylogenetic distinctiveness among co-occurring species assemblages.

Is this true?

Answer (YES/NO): YES